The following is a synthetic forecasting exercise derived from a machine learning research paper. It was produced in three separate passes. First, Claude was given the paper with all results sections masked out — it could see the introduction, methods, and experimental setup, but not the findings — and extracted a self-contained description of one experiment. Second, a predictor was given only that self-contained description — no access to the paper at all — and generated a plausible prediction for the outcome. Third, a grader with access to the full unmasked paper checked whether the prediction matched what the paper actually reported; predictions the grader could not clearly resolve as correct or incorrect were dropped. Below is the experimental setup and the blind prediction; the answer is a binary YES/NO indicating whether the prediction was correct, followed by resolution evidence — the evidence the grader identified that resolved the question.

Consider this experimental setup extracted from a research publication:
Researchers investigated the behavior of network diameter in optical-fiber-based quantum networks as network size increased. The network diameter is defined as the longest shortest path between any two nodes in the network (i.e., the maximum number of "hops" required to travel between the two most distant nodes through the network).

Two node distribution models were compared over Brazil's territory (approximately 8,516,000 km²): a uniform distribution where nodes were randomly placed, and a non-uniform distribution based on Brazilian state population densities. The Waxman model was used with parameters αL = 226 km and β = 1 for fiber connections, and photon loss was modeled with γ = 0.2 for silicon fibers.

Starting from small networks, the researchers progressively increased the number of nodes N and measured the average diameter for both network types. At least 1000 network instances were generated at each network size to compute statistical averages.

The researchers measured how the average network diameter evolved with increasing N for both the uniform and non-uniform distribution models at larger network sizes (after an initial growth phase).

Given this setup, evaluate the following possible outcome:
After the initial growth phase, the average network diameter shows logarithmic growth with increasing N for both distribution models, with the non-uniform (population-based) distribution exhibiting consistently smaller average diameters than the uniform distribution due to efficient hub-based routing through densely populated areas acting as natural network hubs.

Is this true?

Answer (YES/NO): NO